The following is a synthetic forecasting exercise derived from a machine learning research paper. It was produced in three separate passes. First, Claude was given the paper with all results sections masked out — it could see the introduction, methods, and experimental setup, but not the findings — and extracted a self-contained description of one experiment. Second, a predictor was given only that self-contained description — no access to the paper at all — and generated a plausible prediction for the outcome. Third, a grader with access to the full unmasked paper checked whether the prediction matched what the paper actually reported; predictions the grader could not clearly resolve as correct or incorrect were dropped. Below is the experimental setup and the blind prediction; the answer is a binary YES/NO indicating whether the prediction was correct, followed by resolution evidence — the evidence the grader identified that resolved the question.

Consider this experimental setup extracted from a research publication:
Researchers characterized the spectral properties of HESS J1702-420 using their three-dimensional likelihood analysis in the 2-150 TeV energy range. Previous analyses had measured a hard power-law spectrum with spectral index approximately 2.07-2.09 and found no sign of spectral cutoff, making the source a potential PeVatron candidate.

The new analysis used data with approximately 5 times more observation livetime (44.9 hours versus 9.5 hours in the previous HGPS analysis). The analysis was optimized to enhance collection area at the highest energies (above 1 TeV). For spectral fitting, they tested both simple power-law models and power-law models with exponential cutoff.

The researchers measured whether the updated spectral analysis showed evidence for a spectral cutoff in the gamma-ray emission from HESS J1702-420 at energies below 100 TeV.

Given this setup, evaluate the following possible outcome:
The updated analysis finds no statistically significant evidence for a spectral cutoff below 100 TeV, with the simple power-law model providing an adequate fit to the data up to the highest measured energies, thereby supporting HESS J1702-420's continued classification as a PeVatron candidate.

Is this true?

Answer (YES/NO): YES